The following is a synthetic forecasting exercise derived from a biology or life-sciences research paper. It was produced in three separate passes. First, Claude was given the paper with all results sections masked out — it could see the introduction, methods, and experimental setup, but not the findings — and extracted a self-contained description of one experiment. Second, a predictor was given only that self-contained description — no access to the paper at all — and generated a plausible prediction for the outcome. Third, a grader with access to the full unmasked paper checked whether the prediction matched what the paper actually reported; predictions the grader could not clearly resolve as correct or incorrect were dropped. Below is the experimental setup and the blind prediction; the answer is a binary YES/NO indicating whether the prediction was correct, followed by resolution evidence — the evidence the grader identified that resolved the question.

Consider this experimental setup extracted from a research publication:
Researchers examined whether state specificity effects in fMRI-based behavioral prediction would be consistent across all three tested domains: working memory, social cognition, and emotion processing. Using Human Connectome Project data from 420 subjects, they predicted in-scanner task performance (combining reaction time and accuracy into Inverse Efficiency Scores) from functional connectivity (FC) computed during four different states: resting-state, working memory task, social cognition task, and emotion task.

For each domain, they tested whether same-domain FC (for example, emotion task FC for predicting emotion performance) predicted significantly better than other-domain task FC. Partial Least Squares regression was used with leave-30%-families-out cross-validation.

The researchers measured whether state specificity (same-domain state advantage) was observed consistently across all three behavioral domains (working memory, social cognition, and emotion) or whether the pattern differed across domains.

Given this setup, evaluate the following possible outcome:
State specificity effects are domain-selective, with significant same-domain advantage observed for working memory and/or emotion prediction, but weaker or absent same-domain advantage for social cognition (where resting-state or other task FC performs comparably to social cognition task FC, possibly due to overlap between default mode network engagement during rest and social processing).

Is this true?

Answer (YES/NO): NO